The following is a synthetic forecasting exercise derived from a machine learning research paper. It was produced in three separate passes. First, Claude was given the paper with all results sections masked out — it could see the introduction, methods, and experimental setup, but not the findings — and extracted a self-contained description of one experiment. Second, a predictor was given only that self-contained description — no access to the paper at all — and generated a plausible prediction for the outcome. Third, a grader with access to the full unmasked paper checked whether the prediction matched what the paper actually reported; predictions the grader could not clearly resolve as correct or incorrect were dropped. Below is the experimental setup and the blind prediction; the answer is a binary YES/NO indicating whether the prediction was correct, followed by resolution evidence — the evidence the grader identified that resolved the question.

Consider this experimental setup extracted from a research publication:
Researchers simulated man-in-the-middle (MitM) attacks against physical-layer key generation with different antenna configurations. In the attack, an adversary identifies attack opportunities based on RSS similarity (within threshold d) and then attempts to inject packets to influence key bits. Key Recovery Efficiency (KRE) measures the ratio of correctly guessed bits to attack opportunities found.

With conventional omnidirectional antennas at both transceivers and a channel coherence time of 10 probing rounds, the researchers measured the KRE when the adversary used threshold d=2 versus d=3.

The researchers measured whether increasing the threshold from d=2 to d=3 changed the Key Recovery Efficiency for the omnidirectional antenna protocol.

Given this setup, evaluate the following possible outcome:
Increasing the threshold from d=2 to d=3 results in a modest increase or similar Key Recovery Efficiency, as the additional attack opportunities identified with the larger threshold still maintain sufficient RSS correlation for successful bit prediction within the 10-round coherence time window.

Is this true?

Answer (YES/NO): YES